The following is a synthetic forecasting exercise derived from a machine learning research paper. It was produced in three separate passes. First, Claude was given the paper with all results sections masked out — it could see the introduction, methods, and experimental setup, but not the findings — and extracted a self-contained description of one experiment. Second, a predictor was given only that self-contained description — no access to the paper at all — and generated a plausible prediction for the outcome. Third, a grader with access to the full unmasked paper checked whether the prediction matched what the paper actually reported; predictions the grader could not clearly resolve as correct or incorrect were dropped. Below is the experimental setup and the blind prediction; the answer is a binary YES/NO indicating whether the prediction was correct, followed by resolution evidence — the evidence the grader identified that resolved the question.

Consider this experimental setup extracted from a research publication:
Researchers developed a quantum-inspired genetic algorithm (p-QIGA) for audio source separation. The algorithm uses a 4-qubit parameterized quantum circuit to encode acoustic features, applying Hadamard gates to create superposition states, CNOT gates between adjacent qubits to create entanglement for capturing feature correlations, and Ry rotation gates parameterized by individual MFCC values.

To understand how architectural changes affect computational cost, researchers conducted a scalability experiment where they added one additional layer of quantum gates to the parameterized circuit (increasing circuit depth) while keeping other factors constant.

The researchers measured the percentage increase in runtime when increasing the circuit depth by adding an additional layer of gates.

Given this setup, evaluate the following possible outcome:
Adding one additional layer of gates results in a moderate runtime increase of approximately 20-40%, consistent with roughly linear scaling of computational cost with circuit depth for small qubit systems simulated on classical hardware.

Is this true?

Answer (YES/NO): YES